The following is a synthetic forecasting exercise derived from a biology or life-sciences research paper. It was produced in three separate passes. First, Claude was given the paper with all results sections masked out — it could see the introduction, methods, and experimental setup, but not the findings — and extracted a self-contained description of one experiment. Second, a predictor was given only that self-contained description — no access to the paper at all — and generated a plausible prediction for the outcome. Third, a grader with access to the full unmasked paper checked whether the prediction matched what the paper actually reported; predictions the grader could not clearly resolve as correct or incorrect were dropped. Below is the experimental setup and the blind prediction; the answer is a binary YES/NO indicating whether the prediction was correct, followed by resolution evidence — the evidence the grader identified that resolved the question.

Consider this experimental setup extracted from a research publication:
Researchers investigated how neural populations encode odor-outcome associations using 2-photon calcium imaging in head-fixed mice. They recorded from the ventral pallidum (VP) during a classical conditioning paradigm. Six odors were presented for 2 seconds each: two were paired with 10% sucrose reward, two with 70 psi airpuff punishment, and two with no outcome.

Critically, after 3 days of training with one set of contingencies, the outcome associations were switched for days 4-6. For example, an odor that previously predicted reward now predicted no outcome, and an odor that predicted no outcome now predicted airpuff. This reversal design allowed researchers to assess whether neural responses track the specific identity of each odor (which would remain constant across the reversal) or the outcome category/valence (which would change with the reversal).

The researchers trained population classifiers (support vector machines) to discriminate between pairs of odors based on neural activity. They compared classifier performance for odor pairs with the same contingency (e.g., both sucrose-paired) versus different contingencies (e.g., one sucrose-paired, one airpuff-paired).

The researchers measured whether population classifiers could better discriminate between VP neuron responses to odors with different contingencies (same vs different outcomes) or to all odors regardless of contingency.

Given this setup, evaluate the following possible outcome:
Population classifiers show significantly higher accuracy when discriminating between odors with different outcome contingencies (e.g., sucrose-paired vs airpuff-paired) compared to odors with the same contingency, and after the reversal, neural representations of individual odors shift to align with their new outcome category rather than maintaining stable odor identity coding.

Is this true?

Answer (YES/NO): YES